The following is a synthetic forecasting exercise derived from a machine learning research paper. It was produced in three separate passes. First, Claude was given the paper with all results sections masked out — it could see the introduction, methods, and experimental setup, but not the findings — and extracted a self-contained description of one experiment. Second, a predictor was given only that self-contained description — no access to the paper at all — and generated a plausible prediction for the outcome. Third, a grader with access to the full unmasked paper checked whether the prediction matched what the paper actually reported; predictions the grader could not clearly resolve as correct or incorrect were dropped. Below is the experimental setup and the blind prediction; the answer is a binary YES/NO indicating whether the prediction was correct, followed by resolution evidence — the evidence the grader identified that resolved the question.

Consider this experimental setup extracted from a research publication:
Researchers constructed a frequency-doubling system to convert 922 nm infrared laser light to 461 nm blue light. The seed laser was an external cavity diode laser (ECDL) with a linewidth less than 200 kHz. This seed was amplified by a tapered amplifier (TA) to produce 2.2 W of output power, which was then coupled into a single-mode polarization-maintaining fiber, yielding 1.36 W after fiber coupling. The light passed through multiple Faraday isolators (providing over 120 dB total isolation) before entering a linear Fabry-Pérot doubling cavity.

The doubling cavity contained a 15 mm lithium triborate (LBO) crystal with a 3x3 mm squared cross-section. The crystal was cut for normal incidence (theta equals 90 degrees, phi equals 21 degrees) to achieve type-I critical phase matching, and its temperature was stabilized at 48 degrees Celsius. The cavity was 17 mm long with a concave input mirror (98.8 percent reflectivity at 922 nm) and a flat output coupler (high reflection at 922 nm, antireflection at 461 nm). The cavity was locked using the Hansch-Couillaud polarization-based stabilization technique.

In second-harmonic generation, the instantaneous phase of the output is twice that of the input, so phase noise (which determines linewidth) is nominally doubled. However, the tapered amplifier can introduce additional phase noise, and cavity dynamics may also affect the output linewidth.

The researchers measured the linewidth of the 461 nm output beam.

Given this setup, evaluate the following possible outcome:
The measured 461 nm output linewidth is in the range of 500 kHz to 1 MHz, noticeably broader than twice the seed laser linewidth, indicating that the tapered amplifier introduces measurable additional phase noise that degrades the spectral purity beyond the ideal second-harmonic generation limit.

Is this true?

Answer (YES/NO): YES